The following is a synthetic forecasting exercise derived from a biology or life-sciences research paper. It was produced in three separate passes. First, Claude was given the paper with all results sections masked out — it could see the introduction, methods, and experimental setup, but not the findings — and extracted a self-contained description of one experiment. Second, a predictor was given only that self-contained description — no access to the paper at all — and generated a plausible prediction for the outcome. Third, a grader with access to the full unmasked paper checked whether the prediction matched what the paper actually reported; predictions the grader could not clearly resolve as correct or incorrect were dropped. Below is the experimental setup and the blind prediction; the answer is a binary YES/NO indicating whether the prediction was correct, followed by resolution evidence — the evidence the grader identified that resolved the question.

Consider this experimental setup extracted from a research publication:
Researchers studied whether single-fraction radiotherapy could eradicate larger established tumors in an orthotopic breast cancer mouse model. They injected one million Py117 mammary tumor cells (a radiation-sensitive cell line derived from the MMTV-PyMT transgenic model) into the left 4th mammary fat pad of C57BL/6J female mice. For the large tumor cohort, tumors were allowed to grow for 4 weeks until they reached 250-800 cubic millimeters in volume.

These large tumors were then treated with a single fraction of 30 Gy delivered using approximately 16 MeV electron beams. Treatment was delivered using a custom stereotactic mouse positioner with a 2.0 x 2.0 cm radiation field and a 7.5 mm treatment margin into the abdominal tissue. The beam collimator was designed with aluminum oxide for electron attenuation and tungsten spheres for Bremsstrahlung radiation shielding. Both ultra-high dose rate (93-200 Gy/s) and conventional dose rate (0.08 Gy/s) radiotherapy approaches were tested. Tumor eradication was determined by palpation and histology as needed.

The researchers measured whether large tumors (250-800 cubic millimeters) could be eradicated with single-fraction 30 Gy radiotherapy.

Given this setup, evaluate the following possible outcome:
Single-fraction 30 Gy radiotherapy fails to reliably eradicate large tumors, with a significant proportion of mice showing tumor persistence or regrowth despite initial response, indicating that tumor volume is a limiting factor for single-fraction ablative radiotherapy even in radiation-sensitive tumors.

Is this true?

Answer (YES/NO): YES